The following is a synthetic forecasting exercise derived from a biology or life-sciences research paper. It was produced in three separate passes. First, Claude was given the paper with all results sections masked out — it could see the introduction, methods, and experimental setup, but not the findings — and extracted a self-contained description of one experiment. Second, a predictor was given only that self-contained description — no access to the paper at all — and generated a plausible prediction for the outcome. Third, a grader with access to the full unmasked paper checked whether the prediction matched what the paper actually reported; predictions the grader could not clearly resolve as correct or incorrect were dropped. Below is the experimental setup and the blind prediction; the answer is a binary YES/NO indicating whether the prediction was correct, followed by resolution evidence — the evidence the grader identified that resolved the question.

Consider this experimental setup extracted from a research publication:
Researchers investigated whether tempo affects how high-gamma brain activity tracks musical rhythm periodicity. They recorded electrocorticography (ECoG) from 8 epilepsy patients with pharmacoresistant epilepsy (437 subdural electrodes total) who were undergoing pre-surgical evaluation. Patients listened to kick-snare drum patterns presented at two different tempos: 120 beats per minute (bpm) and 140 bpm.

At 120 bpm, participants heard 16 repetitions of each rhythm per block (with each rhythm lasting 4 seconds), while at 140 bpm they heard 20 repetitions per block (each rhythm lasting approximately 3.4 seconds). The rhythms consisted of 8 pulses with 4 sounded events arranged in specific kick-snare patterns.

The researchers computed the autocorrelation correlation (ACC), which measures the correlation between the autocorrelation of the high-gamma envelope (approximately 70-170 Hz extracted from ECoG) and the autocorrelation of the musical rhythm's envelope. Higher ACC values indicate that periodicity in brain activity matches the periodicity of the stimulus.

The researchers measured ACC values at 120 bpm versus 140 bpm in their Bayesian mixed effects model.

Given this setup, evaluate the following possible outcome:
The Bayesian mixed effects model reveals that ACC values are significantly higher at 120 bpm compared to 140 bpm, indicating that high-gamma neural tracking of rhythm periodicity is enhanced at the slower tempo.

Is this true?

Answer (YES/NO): NO